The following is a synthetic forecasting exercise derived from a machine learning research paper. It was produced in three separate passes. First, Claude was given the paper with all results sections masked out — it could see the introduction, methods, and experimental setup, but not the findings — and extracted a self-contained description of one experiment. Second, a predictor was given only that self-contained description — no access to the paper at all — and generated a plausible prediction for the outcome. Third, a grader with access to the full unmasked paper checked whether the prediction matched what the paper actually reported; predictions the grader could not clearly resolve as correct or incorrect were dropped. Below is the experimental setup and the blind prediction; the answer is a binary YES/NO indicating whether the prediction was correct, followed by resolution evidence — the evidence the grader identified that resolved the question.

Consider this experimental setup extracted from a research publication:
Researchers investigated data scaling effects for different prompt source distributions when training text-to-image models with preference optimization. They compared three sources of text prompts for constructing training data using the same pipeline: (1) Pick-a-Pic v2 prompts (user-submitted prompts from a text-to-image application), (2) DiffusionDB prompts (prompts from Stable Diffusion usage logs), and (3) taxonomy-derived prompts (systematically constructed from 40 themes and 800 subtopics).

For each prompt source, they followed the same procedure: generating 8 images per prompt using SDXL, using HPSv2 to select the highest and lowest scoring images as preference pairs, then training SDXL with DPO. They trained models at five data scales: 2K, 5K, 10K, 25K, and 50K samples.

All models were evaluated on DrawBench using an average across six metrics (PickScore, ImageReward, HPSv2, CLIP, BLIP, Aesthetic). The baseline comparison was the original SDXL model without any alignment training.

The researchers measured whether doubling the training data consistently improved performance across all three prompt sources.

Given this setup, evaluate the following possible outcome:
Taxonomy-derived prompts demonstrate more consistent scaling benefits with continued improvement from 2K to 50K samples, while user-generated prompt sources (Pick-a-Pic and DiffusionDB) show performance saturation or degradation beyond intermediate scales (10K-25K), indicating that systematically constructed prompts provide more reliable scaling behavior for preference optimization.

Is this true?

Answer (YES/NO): NO